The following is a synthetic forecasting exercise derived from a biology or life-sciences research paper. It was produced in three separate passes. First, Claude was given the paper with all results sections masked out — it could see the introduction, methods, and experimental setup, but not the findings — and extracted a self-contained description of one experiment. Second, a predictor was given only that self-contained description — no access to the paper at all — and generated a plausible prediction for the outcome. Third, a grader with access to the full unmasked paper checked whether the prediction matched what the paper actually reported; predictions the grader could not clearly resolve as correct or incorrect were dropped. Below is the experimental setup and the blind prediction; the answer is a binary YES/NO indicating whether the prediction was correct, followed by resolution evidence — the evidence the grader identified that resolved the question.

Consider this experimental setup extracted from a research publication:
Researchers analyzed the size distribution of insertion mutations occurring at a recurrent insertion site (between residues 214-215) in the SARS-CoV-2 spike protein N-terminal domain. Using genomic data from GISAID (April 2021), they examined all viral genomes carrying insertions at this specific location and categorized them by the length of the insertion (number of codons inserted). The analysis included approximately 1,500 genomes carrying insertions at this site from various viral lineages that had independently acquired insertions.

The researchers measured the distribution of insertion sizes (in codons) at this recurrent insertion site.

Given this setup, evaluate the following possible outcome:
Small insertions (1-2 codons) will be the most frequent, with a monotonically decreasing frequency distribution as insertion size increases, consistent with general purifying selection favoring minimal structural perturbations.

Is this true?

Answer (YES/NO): NO